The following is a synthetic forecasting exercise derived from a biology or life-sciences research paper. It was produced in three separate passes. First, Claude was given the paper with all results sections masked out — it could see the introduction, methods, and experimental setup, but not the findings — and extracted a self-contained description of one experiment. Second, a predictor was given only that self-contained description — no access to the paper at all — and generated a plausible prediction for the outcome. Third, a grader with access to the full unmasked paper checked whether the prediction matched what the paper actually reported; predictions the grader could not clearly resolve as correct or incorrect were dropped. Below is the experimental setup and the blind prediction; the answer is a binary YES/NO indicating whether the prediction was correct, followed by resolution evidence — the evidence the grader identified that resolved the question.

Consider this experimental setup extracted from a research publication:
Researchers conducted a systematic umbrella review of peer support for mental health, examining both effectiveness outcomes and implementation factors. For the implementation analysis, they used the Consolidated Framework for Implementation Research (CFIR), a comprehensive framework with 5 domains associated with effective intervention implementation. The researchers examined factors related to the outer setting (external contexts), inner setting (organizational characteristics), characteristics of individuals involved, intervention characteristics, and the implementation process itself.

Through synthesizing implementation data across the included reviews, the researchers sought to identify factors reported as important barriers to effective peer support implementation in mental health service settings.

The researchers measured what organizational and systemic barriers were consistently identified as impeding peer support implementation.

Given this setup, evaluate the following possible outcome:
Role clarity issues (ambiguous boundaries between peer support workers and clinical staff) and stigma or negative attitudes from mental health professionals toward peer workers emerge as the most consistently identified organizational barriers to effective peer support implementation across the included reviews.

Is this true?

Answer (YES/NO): NO